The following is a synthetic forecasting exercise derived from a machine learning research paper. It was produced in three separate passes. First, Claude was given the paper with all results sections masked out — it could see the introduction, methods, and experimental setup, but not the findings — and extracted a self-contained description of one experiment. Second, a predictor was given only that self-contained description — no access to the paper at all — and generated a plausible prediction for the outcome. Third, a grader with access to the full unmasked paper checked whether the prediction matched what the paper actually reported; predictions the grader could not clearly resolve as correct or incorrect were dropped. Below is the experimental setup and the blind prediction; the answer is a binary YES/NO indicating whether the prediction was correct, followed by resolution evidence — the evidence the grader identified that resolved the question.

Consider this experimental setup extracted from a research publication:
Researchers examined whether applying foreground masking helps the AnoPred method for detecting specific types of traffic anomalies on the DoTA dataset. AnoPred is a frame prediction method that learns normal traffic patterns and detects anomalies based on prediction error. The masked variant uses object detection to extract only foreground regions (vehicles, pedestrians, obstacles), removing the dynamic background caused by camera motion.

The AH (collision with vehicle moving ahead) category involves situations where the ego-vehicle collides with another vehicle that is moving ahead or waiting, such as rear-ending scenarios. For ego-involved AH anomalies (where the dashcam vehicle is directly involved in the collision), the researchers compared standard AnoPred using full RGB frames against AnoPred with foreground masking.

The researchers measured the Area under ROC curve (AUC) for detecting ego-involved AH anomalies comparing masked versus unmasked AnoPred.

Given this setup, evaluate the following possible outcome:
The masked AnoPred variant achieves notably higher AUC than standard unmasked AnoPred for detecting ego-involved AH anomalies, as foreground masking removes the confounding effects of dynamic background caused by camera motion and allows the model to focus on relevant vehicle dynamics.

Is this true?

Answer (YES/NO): NO